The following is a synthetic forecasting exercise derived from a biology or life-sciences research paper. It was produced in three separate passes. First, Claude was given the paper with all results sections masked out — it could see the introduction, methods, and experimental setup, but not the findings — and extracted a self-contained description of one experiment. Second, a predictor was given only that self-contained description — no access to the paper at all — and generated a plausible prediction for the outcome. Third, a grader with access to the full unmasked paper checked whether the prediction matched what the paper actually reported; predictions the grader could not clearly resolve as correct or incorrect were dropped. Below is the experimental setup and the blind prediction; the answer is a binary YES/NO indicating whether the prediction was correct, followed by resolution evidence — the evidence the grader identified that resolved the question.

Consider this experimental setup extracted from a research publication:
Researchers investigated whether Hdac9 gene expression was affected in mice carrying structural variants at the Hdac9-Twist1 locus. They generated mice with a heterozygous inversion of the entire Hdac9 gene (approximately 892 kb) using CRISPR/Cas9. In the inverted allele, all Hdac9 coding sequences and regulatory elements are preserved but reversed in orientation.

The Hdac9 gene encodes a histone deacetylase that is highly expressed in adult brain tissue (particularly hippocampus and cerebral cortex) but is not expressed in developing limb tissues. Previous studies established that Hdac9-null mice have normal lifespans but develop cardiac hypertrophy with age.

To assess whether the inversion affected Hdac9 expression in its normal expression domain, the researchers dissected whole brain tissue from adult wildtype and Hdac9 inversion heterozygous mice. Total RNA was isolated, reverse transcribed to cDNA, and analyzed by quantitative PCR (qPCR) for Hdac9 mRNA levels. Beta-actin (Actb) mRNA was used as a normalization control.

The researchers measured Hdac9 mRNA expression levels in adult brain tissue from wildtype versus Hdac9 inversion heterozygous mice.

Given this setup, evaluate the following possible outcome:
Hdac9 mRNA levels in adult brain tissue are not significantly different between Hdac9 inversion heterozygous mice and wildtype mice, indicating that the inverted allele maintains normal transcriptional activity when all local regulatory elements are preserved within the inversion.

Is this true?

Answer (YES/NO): YES